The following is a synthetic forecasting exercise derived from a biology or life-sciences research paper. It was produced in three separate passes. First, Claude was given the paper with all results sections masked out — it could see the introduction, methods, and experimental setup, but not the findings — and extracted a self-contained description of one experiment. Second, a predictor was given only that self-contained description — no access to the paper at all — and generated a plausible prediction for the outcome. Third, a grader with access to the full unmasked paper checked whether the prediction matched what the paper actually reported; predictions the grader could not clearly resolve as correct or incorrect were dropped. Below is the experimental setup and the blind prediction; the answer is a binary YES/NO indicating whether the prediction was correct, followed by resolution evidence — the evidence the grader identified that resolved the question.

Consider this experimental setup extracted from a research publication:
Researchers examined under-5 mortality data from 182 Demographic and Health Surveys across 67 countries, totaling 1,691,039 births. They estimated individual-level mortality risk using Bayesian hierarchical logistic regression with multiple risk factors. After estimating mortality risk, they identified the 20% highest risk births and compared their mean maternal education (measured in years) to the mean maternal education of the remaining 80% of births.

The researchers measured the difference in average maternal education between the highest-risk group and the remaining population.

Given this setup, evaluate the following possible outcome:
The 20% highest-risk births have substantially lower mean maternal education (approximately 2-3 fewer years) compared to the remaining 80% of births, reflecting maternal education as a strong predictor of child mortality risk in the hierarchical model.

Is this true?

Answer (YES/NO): NO